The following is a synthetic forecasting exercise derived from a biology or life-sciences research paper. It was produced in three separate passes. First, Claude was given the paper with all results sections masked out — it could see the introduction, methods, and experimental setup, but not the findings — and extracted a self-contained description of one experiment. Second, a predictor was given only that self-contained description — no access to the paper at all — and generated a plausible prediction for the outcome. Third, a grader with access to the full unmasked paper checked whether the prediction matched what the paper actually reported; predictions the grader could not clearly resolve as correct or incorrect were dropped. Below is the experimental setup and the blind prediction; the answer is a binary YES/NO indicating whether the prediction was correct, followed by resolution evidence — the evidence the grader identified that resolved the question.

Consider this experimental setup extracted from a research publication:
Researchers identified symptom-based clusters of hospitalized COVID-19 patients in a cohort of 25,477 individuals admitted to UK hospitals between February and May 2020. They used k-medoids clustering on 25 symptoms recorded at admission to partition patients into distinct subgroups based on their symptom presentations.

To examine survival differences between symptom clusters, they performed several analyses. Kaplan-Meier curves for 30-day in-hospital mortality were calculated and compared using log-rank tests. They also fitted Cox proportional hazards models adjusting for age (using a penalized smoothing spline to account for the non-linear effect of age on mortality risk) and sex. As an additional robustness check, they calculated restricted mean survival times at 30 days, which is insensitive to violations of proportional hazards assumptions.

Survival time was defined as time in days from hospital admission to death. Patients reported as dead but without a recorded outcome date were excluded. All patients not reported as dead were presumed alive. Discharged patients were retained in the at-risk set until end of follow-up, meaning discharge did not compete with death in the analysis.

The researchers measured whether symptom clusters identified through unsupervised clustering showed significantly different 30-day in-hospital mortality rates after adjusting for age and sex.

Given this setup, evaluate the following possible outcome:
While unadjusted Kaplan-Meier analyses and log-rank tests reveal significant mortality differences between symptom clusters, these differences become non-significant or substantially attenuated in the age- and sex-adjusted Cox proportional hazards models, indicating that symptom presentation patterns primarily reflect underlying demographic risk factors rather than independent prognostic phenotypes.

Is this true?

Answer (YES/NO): NO